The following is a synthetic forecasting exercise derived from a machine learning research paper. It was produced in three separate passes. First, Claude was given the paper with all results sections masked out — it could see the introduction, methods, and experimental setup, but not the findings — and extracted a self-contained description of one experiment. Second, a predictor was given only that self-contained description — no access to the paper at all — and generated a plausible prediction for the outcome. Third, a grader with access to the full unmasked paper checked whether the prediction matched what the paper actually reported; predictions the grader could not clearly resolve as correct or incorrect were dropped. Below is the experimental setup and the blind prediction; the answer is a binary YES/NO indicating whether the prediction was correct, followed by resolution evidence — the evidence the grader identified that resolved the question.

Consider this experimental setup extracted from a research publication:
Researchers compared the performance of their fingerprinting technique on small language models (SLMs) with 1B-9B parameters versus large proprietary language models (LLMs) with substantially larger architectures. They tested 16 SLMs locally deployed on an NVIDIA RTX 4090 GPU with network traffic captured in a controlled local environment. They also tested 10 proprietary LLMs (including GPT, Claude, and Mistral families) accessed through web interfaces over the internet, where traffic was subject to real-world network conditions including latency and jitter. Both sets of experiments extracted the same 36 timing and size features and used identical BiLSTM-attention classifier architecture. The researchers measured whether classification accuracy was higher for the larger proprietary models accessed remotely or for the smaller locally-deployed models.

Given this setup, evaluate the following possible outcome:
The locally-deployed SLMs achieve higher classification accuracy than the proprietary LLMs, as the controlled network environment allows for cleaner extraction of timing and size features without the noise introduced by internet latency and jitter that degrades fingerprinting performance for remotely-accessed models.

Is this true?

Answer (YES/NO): NO